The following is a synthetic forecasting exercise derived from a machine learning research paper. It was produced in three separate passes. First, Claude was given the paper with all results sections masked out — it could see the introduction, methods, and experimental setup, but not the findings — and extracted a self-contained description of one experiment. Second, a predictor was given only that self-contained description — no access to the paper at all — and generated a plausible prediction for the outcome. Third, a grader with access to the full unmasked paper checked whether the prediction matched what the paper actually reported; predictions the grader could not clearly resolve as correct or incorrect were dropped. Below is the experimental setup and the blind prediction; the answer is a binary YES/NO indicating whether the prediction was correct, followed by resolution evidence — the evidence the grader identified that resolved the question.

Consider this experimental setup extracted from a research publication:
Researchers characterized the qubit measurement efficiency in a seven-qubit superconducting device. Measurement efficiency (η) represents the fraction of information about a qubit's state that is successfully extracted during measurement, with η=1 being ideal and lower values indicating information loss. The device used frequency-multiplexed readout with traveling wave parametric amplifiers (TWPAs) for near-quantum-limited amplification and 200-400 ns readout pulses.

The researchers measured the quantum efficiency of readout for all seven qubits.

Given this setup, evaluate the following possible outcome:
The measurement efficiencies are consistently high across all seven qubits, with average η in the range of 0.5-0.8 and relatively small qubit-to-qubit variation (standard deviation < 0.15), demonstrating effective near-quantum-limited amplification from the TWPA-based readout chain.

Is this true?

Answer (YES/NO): NO